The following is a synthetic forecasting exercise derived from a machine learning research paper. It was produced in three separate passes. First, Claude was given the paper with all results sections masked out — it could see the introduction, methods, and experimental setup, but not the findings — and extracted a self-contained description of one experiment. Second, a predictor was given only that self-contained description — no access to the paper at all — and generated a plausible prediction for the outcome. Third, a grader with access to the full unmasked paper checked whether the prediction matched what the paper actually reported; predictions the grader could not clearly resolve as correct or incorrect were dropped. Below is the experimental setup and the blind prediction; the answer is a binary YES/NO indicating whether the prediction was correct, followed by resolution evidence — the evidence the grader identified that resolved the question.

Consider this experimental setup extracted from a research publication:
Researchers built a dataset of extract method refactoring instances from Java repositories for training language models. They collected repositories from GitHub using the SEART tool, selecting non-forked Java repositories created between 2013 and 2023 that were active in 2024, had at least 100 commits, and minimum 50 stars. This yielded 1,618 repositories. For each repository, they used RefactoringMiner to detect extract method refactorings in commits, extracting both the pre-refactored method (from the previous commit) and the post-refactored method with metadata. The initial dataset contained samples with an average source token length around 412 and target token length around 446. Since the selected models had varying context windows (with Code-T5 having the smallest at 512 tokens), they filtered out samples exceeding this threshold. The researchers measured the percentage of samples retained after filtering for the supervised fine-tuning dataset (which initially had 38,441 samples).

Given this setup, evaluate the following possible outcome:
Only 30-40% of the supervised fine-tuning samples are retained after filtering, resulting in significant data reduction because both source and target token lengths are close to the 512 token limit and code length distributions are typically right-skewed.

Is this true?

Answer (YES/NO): NO